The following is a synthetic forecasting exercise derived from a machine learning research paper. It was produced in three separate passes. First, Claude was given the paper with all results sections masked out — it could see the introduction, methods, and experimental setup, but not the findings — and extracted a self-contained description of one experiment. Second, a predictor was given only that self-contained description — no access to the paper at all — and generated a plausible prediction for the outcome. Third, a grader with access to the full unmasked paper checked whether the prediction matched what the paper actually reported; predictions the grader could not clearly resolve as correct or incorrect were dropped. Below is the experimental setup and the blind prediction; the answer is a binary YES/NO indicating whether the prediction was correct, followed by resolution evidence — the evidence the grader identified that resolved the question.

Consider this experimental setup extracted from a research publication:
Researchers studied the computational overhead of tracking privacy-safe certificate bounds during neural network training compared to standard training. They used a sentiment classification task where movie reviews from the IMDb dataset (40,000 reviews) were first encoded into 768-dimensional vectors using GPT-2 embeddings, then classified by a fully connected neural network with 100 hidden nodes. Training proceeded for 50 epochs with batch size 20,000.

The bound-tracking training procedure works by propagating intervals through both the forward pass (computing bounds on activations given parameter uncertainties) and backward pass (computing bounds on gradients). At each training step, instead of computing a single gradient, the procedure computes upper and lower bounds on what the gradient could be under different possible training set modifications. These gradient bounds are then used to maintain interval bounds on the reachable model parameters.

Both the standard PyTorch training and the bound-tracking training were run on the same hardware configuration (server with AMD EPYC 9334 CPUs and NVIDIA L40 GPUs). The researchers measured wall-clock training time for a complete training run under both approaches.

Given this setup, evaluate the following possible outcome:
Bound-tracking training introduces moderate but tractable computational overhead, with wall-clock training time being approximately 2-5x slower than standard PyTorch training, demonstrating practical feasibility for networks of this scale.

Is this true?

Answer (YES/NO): YES